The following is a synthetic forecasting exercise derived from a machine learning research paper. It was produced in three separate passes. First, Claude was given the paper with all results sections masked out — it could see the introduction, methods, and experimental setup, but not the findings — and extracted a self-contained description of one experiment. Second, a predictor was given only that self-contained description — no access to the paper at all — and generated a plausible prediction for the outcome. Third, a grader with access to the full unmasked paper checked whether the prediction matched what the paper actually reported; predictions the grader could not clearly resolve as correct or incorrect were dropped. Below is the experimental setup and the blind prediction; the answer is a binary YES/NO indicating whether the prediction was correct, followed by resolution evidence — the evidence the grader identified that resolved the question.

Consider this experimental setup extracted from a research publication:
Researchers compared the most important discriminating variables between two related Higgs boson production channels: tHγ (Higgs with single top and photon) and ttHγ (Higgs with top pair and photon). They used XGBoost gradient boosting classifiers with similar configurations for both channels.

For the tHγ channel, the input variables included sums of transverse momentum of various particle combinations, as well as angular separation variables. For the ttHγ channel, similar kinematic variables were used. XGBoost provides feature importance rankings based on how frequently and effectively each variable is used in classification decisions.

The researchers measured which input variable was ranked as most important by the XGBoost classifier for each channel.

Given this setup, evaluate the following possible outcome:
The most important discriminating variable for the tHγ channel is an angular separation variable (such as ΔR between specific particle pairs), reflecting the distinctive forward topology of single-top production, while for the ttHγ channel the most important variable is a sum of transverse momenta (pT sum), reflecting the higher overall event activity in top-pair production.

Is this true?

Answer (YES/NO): NO